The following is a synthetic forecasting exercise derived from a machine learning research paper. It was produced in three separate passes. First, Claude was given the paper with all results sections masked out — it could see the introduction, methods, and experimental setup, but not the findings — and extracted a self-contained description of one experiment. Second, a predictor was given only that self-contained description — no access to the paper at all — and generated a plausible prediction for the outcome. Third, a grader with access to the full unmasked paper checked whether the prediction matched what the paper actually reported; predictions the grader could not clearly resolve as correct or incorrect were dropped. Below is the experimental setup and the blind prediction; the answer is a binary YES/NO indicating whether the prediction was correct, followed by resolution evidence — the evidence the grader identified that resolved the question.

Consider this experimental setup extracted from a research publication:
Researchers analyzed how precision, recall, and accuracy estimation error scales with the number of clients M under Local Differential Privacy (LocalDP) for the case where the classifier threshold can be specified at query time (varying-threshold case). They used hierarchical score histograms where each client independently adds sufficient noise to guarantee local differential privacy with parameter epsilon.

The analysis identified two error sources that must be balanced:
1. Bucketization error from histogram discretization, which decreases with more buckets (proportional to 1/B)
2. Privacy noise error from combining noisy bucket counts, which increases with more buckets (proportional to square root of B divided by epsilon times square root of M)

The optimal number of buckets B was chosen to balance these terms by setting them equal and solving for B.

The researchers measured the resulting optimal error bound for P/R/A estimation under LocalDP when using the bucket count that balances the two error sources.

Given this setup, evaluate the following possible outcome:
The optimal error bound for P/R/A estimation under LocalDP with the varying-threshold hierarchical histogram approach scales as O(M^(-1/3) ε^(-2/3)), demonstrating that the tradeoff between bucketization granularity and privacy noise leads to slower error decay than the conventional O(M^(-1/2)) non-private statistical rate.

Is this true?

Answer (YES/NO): YES